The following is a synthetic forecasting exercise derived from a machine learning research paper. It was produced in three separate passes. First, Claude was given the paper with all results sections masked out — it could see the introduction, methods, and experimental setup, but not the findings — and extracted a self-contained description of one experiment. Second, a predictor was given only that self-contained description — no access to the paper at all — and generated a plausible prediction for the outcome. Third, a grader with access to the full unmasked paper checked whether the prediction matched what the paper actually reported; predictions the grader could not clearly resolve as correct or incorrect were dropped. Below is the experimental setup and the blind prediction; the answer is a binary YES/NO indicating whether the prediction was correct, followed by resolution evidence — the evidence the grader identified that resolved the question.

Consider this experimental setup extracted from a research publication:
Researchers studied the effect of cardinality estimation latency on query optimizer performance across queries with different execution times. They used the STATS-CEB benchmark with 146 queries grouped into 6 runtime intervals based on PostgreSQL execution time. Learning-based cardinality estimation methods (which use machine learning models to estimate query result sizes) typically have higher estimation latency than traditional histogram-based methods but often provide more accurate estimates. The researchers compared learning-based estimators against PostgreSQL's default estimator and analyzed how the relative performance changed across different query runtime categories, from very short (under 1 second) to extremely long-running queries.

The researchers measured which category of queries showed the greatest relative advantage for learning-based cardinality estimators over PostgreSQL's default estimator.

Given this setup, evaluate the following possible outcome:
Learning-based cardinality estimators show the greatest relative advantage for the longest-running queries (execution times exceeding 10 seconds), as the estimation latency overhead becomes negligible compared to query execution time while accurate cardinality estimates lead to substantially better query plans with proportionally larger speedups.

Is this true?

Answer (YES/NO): YES